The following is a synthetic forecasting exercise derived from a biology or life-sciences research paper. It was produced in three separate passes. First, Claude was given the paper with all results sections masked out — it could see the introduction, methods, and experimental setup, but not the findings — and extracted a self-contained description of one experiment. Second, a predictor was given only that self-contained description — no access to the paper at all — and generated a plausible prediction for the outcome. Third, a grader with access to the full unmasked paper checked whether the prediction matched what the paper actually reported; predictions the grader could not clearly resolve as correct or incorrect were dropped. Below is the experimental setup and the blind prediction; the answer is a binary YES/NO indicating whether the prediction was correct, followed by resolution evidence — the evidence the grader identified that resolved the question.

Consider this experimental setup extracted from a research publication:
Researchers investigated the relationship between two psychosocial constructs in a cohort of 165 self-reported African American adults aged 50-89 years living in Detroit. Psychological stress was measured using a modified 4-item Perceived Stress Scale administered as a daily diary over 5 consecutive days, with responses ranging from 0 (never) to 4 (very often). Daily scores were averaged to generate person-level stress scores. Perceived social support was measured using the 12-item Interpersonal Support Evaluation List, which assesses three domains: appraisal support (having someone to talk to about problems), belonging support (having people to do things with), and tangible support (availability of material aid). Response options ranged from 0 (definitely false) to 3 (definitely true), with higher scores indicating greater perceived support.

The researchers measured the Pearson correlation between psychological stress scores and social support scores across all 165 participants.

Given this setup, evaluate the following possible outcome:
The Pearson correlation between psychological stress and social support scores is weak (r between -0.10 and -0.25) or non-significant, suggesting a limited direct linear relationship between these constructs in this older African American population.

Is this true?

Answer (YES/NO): YES